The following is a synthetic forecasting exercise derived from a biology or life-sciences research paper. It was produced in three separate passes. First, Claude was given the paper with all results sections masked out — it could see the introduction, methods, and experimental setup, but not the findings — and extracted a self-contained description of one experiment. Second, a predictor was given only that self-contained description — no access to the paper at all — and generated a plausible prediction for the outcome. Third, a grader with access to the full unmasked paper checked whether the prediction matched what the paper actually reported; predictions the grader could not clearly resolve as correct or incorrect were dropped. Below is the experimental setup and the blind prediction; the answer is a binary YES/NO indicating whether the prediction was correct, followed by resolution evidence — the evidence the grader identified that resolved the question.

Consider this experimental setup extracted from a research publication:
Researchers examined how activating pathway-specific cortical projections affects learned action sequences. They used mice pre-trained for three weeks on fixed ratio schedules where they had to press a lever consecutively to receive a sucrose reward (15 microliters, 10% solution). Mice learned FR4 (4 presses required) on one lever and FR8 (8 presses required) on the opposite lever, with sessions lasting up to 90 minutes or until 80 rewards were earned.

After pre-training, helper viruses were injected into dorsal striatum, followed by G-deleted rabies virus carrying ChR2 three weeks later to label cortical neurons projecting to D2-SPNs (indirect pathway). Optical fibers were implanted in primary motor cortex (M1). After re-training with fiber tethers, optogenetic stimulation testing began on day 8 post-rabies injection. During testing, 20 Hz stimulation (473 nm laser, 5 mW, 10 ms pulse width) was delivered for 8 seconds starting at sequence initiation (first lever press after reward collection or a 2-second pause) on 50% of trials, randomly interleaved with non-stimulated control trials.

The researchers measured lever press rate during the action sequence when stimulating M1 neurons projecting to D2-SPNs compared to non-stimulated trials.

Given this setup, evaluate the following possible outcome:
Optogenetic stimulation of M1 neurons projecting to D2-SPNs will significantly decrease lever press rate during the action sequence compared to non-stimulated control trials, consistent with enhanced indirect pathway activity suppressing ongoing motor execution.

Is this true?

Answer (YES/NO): NO